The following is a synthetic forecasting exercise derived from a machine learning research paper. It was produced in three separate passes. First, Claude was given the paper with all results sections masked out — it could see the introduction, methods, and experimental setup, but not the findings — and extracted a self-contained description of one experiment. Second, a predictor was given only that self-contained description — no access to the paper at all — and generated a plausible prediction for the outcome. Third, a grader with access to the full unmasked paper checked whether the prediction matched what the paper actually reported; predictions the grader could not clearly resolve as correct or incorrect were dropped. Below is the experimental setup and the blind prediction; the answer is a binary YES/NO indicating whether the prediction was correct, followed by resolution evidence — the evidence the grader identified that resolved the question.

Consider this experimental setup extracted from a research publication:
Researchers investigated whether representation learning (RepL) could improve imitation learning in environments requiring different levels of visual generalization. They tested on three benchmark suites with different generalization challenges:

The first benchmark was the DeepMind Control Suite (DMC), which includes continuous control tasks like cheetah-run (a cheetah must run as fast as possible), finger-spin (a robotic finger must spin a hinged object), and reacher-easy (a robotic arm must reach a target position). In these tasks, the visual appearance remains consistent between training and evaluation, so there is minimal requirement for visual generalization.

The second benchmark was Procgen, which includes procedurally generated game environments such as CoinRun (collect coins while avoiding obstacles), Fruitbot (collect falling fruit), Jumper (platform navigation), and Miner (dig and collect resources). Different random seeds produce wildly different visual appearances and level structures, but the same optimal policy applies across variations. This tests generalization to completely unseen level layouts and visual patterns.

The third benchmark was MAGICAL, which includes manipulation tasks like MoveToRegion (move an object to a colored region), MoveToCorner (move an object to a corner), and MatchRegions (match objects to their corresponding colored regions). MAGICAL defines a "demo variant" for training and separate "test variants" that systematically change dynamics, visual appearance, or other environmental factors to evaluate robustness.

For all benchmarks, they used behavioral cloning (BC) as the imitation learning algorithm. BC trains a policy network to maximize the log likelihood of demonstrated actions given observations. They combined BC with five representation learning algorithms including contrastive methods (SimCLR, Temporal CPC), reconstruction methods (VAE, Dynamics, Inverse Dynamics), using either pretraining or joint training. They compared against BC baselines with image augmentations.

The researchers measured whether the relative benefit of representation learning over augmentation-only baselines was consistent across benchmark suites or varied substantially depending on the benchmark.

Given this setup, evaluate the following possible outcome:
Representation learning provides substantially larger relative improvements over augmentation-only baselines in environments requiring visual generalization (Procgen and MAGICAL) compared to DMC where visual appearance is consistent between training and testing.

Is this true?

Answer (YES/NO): NO